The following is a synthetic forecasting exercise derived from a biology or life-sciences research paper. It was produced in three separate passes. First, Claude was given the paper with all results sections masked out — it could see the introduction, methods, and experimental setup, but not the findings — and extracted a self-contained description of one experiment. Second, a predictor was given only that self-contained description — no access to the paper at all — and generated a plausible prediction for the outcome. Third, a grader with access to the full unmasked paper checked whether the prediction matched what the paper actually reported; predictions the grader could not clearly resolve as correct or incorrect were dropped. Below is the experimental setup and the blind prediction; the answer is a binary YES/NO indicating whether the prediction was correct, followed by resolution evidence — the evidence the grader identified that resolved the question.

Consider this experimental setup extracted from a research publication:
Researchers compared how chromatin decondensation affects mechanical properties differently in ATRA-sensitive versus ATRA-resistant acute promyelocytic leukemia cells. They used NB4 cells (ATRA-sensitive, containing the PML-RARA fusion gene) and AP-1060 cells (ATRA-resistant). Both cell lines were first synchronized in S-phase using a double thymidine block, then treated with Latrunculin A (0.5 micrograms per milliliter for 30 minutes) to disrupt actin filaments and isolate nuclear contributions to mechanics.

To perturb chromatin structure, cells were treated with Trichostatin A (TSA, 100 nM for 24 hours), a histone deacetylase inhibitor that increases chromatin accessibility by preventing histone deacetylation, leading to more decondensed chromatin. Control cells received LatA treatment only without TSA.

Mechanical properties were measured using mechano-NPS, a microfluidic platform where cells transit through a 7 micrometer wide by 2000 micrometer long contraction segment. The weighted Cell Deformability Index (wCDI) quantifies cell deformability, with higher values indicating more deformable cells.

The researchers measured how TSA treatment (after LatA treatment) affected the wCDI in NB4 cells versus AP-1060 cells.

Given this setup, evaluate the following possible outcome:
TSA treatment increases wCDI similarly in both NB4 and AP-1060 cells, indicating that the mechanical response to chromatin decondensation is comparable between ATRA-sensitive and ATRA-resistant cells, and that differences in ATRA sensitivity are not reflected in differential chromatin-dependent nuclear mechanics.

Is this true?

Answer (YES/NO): NO